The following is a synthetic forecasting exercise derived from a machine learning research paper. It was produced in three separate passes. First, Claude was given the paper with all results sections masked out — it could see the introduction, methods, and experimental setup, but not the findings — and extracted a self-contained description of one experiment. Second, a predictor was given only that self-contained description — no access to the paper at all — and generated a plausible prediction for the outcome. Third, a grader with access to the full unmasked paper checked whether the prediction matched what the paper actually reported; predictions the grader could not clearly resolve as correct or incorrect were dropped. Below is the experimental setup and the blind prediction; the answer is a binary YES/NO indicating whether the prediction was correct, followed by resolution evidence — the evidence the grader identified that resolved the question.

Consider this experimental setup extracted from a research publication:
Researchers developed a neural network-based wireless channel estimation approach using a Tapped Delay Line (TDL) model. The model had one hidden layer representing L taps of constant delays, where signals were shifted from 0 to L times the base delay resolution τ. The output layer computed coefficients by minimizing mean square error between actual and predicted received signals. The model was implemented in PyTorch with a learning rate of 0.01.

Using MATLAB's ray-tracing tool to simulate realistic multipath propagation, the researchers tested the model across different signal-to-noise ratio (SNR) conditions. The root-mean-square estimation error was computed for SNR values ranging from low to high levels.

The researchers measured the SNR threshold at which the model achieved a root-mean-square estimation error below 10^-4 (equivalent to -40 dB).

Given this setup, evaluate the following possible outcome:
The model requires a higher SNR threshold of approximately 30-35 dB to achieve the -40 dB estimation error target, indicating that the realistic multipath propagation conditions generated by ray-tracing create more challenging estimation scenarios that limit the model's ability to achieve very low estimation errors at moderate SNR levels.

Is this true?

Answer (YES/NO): NO